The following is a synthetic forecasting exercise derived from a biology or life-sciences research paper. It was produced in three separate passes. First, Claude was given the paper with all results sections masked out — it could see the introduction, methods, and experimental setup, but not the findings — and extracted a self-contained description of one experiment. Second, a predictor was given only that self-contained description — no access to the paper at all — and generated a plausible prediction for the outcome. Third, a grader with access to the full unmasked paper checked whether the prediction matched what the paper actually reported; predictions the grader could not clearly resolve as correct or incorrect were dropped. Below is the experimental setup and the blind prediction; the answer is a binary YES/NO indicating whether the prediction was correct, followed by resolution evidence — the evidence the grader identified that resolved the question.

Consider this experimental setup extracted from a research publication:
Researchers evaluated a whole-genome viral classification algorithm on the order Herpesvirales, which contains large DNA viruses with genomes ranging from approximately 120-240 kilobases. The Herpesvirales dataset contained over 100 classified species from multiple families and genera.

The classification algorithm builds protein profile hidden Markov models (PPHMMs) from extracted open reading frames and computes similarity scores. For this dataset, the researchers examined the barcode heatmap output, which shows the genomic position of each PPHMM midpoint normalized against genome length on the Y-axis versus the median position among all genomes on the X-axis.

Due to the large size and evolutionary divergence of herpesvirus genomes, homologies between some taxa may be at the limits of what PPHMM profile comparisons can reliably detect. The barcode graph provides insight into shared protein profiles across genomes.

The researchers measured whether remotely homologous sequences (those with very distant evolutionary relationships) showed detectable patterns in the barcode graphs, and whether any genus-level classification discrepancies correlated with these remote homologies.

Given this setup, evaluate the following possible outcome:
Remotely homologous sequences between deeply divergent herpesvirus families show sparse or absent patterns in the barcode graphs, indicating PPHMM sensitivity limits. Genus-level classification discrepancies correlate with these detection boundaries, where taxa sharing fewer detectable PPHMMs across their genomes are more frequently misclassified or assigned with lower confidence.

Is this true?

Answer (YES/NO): YES